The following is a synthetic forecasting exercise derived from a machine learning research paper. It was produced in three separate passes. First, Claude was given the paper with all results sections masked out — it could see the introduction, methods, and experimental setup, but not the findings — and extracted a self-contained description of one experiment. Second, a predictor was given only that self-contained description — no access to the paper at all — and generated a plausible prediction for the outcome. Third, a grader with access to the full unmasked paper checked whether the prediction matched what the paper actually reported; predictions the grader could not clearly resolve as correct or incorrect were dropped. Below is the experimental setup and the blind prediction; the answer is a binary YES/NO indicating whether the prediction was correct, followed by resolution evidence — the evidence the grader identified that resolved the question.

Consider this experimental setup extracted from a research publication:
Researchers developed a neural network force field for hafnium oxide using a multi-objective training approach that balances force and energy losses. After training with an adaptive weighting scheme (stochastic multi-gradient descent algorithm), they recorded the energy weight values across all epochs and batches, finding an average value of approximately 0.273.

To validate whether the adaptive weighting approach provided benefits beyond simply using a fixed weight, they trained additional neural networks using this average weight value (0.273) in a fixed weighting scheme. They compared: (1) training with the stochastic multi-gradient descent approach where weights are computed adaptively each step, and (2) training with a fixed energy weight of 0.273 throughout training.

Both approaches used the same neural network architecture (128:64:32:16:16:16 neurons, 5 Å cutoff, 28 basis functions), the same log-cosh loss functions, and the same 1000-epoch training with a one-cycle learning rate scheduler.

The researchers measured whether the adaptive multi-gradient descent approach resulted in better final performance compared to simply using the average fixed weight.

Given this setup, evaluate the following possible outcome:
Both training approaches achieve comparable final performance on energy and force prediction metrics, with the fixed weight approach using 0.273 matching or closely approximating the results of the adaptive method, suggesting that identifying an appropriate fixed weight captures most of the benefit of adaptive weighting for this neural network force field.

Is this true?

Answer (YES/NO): YES